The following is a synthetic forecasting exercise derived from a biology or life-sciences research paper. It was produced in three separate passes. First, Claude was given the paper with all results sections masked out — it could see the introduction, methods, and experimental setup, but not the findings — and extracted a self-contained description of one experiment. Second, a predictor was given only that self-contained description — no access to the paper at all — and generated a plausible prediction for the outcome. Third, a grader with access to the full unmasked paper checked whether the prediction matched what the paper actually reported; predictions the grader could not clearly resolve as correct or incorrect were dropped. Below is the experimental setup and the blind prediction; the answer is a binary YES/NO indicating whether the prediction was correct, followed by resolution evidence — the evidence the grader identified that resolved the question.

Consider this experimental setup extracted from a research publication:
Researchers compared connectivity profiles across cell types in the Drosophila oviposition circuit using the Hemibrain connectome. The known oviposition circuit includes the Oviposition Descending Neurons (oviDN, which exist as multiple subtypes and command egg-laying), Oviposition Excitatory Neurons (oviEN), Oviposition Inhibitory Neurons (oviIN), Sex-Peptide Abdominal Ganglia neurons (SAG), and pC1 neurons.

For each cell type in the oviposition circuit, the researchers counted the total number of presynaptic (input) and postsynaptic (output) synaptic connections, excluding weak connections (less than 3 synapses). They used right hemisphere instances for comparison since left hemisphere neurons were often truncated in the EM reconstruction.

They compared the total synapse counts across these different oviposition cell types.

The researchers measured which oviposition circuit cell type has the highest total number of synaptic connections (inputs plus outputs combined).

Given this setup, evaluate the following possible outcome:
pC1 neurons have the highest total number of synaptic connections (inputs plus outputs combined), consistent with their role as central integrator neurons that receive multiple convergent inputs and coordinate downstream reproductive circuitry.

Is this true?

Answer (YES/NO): NO